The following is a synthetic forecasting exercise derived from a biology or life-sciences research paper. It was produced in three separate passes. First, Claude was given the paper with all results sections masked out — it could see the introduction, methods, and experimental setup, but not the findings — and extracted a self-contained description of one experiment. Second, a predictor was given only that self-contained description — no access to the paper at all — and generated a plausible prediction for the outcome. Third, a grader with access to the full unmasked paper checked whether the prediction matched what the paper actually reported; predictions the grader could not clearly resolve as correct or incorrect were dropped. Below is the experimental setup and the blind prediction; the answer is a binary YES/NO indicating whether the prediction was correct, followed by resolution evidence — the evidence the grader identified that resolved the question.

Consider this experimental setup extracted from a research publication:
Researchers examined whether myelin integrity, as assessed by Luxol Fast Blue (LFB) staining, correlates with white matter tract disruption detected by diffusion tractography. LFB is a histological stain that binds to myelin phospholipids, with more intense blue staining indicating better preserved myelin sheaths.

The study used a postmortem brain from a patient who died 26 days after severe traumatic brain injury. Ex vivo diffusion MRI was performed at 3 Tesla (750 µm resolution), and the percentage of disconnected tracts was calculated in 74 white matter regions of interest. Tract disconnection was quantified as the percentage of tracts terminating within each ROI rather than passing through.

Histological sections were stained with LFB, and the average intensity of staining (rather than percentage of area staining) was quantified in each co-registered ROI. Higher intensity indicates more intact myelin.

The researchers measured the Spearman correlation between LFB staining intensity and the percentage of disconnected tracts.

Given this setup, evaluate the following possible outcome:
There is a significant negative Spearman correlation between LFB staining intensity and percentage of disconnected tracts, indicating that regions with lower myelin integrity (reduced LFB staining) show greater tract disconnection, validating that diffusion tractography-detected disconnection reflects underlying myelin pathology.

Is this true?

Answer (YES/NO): NO